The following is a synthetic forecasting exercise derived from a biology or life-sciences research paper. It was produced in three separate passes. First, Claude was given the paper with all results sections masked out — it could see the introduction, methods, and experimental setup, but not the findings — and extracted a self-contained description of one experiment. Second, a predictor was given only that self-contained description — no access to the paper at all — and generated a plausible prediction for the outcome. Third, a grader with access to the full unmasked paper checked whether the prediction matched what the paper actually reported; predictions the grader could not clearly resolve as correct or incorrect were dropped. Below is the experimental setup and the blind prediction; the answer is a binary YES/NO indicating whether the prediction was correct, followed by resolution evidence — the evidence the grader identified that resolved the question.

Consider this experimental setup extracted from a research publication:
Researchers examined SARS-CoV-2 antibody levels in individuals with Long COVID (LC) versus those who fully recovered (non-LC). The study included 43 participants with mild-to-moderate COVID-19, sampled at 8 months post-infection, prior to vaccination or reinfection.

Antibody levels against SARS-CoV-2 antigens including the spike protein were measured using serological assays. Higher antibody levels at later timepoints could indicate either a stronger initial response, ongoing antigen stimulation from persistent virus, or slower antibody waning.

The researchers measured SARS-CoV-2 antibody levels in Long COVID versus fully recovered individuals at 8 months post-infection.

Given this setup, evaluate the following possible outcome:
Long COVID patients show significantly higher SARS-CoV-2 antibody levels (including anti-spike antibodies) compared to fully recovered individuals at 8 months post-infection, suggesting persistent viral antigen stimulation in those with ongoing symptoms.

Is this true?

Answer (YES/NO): YES